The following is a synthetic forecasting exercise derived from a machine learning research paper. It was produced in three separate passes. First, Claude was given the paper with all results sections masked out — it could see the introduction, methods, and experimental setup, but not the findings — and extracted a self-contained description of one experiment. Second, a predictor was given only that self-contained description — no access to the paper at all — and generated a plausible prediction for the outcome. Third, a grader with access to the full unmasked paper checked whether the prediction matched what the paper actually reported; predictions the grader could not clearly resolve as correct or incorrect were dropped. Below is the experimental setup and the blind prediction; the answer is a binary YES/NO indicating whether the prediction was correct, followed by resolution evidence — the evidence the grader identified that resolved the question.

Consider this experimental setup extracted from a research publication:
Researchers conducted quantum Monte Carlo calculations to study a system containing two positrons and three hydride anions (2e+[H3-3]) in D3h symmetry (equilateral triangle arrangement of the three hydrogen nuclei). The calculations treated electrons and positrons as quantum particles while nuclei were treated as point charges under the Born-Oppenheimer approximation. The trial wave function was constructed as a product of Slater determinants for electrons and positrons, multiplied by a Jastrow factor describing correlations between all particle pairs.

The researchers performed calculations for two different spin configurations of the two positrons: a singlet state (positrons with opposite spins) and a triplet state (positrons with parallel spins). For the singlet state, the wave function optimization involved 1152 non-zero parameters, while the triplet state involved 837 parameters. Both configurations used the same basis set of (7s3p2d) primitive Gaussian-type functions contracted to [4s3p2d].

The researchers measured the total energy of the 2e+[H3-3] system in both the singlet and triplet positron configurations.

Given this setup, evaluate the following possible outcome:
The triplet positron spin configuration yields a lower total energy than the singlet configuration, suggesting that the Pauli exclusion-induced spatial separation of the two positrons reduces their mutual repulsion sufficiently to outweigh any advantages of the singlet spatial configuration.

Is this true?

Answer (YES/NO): NO